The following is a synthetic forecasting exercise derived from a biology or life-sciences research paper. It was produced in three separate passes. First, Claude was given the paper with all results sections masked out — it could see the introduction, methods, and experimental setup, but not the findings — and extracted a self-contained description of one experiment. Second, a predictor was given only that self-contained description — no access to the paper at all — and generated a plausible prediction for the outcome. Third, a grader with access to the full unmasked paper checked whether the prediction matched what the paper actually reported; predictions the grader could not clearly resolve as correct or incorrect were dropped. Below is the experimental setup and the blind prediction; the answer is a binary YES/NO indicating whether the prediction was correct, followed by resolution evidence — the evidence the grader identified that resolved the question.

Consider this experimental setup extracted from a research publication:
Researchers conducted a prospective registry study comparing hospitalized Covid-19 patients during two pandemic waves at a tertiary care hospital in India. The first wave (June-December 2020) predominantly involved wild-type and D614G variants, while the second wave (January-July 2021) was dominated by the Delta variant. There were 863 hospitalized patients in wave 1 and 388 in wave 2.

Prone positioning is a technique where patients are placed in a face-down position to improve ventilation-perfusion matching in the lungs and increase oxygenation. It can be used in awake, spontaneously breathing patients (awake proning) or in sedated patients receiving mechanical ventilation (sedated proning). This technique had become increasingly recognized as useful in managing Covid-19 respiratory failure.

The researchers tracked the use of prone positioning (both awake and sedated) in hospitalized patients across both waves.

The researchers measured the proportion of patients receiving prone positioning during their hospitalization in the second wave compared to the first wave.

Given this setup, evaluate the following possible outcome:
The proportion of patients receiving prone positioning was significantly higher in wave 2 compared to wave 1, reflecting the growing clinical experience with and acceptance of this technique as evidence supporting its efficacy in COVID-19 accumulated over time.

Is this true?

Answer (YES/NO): YES